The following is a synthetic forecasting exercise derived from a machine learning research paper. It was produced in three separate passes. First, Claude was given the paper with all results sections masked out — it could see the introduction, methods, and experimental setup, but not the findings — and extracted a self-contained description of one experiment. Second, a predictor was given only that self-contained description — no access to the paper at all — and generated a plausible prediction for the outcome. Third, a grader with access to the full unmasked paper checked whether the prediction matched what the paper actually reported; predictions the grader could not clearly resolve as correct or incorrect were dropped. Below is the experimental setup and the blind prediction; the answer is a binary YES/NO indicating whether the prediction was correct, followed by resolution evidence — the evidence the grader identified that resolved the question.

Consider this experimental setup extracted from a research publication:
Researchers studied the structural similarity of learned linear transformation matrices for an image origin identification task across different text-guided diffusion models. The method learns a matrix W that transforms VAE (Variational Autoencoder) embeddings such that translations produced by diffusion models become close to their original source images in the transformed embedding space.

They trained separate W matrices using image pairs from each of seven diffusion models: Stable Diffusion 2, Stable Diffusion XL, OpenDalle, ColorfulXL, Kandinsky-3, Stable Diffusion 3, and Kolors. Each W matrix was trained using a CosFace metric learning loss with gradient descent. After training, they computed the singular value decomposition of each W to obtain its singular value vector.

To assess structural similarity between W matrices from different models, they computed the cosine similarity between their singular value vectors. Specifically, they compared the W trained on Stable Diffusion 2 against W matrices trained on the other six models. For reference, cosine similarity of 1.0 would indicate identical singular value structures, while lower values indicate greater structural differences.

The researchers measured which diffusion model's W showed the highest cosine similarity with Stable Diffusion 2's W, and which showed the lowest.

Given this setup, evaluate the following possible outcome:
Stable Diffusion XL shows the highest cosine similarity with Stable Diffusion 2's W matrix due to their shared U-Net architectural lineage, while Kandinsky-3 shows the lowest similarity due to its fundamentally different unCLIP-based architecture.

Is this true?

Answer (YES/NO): NO